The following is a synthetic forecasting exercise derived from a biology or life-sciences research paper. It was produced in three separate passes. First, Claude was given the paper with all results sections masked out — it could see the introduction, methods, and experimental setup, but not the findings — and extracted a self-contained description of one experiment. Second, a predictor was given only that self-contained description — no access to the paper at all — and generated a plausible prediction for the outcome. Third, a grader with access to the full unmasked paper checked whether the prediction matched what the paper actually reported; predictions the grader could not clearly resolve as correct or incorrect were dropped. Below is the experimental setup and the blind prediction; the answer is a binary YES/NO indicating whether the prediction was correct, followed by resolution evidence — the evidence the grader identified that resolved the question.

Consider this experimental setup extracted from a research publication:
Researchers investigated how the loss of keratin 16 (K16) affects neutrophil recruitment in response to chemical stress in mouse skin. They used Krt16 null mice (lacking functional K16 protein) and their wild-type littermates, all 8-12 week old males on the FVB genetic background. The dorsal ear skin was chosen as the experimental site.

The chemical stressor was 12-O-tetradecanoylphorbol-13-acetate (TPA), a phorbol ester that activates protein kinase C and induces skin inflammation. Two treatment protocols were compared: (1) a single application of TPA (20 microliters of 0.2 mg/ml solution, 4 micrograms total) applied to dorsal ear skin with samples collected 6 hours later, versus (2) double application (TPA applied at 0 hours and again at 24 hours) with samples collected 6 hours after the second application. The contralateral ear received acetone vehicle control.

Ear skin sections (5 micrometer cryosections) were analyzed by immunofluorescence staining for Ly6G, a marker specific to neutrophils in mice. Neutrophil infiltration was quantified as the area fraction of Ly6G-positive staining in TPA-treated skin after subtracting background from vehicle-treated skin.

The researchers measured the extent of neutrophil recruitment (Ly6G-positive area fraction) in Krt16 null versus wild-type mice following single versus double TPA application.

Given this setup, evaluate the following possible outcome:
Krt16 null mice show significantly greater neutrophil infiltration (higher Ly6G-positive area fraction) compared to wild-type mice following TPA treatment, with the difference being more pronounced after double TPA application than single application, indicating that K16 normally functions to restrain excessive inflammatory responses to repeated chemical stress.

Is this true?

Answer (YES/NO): NO